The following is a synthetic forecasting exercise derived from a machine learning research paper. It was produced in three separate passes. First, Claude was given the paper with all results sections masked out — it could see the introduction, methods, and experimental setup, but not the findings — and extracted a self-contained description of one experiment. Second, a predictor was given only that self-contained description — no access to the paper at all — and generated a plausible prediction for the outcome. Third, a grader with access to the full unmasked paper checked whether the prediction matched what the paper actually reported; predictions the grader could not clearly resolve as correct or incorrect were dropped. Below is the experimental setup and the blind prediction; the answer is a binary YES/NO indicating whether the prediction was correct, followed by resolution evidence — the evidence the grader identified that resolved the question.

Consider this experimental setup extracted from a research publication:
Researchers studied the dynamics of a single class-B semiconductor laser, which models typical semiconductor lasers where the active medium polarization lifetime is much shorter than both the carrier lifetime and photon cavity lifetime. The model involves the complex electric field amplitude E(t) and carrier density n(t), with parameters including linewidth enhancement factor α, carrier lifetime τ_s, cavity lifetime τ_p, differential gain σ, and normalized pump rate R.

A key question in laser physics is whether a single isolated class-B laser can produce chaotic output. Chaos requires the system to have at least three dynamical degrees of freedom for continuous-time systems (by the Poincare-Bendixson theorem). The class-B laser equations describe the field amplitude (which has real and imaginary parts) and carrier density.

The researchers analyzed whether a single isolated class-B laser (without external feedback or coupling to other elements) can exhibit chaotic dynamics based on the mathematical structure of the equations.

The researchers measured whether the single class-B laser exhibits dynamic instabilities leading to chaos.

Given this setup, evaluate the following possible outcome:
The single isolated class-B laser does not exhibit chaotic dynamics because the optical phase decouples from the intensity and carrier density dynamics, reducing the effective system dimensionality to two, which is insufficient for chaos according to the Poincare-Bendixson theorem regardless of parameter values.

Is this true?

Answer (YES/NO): YES